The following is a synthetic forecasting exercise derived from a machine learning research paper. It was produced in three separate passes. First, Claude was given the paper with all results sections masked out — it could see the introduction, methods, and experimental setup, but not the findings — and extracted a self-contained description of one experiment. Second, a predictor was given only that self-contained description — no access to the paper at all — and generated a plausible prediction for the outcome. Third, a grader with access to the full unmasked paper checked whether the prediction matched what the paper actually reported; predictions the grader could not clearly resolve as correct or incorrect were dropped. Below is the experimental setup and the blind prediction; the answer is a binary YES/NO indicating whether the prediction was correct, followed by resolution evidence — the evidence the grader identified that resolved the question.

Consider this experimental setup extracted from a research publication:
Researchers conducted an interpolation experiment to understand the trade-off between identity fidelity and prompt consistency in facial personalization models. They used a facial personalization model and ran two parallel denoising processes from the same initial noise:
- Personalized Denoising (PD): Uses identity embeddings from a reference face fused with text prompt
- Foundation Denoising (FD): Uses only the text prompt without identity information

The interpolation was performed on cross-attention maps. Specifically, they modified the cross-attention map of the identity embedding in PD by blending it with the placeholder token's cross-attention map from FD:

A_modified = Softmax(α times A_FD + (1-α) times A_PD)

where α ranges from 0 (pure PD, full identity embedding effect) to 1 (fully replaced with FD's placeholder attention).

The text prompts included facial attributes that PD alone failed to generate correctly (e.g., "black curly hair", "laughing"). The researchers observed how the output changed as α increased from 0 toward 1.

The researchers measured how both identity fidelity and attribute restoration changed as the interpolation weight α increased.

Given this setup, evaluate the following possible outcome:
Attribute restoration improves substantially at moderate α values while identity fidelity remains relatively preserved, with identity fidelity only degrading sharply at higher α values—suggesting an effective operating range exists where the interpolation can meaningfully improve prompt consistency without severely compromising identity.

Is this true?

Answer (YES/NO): NO